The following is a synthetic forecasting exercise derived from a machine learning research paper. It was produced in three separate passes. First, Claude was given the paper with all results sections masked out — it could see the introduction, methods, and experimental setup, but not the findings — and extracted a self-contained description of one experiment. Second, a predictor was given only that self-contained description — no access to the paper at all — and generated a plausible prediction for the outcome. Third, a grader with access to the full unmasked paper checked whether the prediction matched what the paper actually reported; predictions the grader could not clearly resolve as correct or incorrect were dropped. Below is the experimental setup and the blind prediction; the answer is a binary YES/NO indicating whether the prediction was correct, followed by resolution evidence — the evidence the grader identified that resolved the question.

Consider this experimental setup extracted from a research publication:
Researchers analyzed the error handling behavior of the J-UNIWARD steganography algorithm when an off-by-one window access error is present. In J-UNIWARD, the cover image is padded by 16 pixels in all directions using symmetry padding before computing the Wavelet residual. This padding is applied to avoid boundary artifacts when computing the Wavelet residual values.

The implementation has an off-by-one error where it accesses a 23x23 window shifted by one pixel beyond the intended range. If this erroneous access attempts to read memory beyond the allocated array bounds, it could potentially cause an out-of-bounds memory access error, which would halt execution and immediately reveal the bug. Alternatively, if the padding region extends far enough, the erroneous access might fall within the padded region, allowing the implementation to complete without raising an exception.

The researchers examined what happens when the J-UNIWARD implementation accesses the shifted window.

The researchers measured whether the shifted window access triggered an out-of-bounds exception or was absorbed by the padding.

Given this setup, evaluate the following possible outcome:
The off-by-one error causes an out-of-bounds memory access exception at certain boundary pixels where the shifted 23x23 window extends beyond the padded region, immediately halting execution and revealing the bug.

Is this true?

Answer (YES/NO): NO